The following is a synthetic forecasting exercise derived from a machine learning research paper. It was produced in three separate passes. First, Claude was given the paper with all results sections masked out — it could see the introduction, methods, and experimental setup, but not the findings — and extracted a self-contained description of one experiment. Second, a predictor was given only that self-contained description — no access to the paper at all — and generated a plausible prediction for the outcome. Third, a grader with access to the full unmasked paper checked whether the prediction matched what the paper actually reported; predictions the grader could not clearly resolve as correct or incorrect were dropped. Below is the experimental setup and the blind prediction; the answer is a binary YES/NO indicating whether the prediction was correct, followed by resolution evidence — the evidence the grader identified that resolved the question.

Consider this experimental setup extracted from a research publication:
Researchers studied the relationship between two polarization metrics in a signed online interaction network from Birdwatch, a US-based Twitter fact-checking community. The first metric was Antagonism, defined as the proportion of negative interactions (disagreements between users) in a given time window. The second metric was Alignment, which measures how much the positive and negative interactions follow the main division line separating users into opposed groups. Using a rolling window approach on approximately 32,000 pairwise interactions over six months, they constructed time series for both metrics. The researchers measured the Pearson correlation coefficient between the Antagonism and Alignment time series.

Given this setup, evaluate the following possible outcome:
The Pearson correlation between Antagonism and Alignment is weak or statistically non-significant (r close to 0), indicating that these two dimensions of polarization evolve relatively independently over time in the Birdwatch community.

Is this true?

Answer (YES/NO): NO